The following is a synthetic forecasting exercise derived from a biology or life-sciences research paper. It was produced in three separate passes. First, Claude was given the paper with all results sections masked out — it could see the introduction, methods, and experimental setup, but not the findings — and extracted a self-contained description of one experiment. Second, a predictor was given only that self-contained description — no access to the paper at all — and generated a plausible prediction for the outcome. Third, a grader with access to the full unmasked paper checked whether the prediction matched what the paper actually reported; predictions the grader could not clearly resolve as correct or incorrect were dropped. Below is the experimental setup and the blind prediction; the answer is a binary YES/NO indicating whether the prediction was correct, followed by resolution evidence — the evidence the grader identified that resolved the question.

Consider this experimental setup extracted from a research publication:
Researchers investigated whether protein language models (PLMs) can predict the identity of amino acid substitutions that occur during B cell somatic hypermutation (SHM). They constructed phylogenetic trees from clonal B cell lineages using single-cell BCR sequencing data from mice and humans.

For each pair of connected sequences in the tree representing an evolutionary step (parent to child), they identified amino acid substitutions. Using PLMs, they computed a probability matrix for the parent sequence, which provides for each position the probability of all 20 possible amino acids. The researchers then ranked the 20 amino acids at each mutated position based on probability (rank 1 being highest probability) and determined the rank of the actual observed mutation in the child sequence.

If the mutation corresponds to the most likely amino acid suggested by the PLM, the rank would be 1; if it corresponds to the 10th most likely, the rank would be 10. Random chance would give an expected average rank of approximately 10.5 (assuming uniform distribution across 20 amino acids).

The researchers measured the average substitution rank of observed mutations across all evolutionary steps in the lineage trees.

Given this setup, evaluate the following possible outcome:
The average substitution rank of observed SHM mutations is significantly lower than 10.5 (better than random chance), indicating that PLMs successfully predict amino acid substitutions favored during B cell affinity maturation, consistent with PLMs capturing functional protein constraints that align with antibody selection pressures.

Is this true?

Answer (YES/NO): YES